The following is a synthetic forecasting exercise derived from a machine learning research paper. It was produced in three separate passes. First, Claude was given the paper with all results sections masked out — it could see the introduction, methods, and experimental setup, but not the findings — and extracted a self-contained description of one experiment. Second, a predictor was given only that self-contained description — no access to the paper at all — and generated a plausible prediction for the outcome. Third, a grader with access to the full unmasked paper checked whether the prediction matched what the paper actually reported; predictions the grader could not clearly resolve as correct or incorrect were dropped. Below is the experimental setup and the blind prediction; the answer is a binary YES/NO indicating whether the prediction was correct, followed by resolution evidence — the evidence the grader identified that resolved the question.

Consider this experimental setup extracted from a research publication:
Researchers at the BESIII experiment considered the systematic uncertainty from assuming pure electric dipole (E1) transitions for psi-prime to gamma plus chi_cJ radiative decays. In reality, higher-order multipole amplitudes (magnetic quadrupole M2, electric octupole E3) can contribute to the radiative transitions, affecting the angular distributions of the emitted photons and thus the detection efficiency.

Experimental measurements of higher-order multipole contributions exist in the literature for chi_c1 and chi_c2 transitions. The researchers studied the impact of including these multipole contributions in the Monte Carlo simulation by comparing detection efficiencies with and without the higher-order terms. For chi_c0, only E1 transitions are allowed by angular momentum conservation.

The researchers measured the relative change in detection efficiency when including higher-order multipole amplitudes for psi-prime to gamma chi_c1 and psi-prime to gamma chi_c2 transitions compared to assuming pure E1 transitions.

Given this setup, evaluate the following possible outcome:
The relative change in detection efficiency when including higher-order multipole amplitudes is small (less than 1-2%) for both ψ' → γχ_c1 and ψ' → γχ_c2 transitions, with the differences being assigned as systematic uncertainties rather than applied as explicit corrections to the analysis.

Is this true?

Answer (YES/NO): YES